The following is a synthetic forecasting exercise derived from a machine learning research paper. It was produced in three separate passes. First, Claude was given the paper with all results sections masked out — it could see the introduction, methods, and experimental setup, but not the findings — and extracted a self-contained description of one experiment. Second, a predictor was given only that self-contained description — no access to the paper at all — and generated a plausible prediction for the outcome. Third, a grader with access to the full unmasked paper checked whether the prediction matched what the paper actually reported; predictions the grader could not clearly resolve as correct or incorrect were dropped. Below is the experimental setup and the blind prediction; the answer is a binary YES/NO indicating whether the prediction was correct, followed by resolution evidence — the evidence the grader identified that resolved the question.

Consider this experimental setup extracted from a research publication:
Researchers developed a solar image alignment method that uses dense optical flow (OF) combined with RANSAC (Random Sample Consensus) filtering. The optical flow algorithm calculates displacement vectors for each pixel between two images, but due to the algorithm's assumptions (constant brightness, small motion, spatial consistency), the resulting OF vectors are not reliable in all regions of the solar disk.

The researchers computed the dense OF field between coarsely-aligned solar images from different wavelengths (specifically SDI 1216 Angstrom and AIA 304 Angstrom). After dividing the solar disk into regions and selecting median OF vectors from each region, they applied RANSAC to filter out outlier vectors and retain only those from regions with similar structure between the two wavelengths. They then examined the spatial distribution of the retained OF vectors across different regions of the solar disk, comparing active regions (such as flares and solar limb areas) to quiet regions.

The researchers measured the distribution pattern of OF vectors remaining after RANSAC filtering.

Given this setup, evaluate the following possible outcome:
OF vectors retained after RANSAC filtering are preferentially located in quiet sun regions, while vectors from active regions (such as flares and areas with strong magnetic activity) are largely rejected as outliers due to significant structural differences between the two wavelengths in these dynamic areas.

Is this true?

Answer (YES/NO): YES